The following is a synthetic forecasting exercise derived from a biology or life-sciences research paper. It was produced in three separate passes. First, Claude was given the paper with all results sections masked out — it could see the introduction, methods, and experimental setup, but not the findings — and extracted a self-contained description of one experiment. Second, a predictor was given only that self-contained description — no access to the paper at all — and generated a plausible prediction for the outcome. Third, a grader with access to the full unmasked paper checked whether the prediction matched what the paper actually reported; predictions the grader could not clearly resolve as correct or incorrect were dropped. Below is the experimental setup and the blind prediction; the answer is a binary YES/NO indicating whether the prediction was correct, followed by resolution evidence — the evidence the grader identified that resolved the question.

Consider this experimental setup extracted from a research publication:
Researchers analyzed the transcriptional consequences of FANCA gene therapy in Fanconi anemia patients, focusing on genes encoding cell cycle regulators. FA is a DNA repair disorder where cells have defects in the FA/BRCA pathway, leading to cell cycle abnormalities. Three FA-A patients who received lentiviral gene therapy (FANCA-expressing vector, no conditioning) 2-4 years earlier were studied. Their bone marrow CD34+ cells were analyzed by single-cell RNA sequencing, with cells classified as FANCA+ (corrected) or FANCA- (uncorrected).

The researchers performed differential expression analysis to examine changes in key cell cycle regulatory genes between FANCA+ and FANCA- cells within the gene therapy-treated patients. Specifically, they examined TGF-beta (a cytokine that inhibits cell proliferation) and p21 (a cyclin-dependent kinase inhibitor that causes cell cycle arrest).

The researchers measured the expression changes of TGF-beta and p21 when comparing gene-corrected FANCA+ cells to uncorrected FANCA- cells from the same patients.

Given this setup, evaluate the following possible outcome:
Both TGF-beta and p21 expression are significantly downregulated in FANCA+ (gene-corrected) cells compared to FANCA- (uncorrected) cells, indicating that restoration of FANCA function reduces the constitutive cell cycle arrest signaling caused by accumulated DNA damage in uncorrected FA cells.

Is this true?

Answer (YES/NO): NO